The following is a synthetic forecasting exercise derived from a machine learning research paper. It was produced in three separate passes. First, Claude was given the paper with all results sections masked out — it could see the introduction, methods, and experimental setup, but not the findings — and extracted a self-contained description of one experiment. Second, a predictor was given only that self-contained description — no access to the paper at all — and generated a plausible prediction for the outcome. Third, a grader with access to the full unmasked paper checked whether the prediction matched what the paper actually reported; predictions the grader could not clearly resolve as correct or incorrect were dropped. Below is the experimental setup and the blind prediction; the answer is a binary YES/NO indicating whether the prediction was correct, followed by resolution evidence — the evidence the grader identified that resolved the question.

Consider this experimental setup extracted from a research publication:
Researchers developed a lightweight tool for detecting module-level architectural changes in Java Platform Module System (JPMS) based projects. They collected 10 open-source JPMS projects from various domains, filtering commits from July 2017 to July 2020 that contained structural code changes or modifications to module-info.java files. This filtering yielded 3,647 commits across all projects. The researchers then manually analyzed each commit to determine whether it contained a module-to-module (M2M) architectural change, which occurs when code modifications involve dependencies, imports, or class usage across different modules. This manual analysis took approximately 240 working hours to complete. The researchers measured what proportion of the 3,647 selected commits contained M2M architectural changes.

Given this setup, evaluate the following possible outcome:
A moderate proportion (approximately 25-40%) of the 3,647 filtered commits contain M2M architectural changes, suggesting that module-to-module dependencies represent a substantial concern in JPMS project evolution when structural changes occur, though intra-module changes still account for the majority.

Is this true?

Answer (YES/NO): NO